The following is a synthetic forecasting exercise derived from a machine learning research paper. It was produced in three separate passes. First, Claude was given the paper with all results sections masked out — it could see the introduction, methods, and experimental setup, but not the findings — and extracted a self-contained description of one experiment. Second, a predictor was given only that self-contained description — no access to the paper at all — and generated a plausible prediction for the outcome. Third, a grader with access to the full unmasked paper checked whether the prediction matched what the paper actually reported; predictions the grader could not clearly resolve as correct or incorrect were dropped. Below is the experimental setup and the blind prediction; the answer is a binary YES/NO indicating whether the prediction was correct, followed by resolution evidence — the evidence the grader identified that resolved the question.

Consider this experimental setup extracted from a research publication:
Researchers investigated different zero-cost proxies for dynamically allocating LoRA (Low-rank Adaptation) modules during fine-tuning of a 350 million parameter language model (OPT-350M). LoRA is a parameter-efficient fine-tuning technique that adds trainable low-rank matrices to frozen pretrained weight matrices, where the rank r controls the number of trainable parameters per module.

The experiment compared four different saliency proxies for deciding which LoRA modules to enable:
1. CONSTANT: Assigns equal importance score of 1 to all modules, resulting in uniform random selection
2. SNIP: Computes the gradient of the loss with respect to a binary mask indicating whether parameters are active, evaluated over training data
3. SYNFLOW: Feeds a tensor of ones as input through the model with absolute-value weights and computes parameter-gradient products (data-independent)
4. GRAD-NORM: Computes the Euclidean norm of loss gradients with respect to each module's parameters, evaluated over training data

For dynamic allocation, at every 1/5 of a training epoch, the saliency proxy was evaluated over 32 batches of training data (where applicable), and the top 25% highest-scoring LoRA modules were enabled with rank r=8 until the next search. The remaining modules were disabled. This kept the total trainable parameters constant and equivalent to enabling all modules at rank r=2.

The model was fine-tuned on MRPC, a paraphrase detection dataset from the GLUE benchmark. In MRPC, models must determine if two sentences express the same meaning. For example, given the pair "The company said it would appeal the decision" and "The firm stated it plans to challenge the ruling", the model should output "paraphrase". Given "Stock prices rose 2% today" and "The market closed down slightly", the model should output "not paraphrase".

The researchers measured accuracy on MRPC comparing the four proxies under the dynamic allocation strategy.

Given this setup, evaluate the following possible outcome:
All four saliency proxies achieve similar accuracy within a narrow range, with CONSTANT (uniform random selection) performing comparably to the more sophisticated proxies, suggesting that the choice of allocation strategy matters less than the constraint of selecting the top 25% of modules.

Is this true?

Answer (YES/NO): NO